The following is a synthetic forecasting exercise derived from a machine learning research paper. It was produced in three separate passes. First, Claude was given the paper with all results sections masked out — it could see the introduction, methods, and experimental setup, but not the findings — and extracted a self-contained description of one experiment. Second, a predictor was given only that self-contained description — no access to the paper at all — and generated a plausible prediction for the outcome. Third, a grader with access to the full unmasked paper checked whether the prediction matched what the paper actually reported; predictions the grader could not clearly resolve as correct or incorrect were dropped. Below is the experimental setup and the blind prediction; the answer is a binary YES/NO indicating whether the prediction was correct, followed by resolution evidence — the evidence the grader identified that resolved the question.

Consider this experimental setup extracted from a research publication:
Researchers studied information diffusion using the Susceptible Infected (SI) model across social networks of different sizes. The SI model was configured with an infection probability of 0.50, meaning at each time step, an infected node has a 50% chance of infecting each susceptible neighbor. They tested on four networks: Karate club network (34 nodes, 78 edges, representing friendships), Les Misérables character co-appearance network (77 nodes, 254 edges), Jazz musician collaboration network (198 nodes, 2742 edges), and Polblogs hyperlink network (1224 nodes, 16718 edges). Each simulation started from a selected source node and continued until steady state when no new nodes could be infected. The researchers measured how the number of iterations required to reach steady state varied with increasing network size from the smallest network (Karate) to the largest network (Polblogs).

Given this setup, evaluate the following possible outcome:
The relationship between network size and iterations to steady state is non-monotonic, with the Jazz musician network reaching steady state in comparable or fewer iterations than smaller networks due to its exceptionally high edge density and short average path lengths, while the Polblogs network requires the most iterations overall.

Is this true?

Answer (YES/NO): NO